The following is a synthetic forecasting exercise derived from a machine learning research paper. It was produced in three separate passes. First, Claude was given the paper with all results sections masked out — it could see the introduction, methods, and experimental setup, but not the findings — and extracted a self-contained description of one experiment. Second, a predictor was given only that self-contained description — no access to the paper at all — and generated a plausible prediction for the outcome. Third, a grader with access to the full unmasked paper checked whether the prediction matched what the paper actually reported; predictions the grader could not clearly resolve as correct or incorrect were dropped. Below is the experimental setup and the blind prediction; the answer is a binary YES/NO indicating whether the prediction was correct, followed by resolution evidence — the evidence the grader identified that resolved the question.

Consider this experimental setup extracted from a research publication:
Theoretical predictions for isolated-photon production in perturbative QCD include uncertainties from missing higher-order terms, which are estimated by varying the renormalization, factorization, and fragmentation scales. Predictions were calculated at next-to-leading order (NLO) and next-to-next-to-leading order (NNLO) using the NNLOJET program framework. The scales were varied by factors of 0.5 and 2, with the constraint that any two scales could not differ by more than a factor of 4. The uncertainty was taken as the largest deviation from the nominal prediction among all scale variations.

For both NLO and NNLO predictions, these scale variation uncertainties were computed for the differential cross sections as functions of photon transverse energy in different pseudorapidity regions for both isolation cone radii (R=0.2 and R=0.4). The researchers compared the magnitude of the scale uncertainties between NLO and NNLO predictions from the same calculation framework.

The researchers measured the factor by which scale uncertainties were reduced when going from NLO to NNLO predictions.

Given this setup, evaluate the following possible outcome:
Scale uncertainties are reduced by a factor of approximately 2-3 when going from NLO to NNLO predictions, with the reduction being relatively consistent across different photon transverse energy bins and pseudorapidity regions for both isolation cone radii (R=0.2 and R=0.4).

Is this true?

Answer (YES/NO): NO